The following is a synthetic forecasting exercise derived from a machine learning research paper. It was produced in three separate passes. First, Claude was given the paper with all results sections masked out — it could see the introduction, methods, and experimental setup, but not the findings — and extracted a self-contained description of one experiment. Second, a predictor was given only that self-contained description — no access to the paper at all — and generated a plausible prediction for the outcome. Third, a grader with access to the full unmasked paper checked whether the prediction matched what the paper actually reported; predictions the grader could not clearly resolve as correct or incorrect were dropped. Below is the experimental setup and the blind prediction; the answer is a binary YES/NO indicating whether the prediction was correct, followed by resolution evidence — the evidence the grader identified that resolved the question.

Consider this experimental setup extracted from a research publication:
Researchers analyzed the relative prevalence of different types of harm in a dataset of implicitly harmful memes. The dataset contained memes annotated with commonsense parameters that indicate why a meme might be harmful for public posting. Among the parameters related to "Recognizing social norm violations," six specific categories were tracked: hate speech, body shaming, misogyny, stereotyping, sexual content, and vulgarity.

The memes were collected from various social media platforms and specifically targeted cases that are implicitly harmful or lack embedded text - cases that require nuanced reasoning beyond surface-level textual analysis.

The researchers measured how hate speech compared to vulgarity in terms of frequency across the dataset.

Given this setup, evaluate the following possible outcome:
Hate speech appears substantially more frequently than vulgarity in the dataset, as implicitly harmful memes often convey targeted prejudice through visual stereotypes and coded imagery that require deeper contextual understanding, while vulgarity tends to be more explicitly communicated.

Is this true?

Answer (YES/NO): NO